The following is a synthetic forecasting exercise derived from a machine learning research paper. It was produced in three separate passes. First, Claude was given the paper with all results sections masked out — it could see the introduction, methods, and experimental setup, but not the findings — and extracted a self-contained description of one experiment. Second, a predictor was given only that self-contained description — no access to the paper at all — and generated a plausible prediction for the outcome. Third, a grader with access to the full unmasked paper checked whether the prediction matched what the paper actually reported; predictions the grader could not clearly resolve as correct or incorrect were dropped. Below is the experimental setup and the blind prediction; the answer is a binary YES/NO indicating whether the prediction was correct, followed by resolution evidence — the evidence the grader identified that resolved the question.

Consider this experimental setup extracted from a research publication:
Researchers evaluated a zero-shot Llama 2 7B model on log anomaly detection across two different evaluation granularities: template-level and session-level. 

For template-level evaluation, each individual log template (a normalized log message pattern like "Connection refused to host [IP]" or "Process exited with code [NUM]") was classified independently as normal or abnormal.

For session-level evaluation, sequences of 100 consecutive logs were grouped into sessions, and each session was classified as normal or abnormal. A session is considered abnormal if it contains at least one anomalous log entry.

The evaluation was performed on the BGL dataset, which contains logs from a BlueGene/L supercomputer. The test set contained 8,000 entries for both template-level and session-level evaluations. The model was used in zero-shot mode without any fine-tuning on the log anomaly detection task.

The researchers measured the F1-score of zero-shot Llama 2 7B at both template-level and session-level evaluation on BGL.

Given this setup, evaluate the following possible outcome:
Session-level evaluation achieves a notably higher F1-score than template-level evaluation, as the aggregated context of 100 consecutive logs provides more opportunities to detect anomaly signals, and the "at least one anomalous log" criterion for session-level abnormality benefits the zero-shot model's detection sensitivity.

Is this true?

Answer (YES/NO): NO